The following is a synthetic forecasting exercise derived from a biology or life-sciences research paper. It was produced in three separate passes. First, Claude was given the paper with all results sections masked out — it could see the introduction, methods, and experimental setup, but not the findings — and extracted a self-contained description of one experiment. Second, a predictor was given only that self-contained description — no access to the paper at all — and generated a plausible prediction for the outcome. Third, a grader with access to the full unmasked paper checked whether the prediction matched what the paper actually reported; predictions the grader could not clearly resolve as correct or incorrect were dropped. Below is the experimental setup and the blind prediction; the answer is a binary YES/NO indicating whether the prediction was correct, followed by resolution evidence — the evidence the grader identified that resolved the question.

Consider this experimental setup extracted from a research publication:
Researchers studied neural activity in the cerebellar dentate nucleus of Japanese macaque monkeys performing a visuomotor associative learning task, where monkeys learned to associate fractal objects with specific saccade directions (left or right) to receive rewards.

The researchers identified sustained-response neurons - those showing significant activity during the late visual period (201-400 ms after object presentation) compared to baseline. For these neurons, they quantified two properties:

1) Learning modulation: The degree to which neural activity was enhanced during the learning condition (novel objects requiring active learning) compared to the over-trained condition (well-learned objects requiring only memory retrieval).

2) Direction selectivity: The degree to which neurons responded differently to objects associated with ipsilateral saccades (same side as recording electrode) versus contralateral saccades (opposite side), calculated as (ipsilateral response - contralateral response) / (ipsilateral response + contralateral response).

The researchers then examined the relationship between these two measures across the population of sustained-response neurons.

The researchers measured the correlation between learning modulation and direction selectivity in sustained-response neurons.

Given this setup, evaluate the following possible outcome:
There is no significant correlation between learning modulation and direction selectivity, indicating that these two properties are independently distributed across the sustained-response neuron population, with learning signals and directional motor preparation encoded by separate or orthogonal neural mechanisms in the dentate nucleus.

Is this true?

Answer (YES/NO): NO